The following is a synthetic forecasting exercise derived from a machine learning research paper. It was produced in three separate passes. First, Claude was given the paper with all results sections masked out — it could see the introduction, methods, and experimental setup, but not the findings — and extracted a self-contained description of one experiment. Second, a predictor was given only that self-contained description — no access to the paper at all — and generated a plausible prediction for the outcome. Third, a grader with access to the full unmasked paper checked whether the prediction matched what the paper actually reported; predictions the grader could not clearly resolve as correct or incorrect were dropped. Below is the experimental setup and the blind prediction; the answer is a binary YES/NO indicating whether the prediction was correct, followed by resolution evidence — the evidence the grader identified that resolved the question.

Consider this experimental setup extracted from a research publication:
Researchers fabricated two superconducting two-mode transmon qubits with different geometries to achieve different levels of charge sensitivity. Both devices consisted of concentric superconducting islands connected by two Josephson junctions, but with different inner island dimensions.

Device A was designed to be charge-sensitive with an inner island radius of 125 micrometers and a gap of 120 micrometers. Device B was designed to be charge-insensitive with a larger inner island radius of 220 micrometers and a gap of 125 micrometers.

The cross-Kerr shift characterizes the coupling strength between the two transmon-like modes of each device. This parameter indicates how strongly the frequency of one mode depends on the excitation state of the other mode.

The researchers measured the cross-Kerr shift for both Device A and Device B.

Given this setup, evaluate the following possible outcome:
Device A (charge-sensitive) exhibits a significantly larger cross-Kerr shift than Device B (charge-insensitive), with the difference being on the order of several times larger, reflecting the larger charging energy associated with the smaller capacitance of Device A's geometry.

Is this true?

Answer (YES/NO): NO